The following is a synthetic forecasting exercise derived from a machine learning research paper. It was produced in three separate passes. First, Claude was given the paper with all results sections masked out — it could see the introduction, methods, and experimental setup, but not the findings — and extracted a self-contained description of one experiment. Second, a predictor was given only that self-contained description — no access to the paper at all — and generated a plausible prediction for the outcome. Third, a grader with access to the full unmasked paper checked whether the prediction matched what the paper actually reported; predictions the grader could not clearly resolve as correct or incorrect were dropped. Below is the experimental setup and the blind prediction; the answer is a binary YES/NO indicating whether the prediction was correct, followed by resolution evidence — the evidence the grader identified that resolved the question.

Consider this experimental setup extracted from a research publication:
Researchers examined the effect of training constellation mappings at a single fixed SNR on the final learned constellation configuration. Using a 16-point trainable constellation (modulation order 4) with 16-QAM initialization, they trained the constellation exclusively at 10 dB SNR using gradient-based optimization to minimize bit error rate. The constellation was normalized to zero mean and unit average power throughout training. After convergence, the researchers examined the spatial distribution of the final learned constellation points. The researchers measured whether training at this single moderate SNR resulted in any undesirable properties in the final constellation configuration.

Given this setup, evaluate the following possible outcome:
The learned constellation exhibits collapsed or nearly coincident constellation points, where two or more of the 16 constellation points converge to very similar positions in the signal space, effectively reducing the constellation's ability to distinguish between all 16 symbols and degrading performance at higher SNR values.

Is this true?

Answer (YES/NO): YES